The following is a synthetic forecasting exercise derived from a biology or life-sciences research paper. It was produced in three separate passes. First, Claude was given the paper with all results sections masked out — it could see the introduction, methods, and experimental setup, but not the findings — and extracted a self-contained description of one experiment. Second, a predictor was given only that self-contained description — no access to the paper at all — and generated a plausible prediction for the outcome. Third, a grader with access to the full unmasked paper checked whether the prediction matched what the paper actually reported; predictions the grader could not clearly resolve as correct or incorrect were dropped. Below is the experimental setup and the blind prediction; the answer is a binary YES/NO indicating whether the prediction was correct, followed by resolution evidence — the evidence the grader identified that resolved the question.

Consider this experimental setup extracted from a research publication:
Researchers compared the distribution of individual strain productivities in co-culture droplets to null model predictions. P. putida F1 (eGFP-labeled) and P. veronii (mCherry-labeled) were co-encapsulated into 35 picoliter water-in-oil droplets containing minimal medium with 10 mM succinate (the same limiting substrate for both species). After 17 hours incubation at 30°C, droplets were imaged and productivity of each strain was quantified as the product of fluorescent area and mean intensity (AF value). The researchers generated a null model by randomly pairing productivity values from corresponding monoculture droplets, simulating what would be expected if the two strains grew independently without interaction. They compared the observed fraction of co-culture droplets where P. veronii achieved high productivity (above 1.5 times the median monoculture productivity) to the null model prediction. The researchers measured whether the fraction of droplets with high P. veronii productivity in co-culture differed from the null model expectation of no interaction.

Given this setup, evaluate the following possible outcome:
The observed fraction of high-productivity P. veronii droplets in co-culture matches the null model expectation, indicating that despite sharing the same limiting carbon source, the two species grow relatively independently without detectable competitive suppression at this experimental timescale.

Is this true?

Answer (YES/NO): NO